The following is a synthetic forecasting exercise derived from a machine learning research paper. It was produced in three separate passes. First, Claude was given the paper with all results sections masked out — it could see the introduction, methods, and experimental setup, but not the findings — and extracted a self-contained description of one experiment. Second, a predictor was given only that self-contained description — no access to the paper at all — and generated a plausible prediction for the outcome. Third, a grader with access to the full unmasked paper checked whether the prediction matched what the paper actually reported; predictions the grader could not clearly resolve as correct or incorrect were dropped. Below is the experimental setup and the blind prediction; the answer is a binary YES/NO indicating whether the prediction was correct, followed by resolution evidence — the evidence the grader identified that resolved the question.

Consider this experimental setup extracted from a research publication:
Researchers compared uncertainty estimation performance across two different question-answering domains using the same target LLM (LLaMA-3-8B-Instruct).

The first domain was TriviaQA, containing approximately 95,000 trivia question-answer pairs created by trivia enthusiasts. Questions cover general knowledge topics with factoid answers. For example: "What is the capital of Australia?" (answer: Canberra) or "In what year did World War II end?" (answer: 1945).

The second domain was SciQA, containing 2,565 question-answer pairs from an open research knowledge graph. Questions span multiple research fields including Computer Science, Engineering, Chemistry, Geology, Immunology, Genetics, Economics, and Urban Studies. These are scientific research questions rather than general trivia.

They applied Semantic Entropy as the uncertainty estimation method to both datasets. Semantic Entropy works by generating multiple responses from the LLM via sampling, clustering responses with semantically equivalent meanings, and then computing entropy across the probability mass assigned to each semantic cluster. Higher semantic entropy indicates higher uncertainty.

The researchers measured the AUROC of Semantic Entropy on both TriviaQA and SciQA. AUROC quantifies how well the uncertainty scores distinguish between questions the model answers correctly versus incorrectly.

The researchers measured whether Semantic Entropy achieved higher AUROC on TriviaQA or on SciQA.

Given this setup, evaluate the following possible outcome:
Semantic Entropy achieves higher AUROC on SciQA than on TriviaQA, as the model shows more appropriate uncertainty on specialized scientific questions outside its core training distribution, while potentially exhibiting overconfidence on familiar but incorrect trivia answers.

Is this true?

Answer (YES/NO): NO